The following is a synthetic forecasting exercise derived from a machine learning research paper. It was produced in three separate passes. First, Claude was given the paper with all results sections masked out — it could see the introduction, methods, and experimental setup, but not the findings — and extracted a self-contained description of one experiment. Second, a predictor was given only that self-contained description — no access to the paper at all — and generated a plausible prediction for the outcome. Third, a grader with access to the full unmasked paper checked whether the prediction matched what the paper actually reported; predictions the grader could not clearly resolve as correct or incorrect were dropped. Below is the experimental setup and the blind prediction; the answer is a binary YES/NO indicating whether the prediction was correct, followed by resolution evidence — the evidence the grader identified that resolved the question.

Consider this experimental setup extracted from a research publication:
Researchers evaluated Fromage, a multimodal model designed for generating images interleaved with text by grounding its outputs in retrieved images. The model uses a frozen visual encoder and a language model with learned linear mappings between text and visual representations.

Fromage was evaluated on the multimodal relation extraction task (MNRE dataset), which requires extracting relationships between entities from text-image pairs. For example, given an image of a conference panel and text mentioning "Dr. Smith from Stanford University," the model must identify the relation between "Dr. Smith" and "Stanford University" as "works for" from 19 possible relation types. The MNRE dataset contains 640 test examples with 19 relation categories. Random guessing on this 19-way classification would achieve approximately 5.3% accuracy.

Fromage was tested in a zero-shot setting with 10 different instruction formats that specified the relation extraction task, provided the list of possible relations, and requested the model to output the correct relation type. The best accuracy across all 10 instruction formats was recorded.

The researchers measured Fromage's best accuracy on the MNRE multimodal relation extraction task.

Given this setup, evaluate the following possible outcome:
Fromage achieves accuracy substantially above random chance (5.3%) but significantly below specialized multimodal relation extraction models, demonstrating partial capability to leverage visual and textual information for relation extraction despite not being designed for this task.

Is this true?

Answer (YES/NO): NO